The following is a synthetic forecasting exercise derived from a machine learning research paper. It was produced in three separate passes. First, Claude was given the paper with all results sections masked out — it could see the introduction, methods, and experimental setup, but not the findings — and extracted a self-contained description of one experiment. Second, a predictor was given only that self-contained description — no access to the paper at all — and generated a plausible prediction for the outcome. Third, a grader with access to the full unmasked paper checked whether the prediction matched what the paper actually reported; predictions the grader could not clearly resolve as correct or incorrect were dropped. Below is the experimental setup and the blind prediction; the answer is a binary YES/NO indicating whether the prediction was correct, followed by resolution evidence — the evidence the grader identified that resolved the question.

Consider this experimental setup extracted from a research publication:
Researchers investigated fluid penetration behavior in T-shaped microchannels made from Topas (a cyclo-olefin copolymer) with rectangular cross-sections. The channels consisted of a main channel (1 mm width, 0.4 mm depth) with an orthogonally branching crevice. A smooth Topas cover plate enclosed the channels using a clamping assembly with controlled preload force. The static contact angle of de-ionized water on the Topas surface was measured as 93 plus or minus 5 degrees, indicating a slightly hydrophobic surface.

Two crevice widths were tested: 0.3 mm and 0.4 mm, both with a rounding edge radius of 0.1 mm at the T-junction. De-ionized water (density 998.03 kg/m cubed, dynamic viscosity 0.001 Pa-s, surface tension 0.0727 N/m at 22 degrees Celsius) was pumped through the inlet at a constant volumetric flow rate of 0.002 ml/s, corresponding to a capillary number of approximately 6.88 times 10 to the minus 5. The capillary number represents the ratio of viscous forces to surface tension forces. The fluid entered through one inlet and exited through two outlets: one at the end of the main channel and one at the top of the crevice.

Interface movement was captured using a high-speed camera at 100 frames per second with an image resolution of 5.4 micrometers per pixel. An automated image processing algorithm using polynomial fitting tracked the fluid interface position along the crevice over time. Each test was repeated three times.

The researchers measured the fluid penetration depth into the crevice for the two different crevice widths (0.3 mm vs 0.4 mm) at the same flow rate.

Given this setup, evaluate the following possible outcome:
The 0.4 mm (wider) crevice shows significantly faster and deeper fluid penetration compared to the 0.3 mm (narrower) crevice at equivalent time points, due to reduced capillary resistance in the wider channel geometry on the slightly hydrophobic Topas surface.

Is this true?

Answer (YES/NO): YES